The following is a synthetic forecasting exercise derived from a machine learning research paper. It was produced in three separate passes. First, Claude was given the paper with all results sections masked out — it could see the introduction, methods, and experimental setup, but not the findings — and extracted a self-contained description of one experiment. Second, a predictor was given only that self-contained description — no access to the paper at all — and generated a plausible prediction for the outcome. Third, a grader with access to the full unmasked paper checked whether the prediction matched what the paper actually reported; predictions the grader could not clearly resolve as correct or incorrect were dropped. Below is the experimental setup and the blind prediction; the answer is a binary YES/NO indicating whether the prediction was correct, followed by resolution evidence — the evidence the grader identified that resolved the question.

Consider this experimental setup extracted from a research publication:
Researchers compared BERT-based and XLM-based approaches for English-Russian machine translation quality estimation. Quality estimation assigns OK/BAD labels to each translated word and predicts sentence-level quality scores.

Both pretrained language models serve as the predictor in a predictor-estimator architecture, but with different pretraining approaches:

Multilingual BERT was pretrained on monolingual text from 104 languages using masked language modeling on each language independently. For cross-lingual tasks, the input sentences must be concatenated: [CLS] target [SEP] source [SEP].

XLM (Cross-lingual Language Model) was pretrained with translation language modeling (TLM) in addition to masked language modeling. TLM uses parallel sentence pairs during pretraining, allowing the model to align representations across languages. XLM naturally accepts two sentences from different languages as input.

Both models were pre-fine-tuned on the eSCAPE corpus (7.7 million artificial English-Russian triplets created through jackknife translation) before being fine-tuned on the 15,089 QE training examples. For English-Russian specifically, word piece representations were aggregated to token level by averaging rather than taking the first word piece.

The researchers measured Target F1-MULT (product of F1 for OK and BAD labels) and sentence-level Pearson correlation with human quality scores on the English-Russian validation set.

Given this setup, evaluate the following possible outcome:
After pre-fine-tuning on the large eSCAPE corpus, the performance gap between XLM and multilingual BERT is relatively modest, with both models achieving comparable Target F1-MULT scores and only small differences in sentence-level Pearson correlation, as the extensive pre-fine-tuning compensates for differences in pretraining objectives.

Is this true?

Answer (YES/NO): YES